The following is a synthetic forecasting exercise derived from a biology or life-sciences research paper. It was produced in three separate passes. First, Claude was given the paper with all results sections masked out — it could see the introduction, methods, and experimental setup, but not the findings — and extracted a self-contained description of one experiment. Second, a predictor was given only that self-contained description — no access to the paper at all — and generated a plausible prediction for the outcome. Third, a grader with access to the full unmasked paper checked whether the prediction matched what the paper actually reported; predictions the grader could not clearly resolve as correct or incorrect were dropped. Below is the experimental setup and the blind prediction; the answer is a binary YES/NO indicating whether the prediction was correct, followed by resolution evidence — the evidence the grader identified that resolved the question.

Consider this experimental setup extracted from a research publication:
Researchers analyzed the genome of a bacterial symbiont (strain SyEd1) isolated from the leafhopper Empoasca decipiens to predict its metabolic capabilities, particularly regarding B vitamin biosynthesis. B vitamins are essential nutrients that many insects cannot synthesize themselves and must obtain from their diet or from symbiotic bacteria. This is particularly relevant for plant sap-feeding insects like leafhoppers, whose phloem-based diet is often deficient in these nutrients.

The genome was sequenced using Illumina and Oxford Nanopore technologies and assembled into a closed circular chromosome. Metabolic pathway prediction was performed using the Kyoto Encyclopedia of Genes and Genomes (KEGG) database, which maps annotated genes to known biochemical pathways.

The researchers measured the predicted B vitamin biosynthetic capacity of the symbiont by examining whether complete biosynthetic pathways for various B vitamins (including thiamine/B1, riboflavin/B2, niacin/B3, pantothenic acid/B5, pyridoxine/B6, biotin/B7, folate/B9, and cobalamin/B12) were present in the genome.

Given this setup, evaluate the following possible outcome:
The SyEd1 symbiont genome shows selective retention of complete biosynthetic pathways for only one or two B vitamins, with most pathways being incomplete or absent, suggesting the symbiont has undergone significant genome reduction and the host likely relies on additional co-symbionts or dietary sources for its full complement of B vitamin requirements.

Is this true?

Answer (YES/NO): NO